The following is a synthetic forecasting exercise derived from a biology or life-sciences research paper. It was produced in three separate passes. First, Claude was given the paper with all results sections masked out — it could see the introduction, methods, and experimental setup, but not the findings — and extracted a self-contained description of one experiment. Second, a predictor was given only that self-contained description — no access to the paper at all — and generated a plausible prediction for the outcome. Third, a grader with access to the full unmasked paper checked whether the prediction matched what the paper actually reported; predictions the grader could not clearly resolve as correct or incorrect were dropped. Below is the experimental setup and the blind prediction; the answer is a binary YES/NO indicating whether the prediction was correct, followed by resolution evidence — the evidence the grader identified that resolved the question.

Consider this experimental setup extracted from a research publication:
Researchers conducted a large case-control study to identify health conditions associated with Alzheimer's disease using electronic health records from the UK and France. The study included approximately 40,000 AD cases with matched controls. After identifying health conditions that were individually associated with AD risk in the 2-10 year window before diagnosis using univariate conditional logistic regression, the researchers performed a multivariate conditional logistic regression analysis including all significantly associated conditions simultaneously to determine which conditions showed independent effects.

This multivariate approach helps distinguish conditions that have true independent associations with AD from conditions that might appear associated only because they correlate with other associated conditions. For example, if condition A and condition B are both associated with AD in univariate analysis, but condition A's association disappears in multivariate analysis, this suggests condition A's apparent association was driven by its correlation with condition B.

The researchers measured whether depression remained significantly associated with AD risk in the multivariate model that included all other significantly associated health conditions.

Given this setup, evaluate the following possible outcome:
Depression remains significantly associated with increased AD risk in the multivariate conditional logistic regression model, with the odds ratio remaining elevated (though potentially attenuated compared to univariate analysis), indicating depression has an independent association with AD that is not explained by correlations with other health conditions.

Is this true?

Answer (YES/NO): NO